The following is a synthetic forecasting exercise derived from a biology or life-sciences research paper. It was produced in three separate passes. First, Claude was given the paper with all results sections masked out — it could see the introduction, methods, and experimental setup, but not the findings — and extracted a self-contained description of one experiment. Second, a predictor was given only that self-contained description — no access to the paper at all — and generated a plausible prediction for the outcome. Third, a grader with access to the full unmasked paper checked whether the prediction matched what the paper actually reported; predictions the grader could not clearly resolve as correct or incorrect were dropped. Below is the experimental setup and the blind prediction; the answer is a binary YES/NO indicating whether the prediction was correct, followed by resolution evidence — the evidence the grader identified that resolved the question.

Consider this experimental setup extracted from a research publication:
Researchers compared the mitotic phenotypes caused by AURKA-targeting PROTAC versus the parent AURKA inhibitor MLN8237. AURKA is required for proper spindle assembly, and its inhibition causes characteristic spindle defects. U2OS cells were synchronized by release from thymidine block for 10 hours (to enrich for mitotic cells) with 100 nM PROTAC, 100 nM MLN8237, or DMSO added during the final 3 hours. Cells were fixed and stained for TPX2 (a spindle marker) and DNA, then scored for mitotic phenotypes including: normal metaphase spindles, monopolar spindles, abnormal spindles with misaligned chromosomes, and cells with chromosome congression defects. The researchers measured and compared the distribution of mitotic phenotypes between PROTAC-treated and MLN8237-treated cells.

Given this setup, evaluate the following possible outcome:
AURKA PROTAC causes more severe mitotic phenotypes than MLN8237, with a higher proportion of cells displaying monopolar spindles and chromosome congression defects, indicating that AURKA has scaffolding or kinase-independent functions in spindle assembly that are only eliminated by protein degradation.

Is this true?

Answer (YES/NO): NO